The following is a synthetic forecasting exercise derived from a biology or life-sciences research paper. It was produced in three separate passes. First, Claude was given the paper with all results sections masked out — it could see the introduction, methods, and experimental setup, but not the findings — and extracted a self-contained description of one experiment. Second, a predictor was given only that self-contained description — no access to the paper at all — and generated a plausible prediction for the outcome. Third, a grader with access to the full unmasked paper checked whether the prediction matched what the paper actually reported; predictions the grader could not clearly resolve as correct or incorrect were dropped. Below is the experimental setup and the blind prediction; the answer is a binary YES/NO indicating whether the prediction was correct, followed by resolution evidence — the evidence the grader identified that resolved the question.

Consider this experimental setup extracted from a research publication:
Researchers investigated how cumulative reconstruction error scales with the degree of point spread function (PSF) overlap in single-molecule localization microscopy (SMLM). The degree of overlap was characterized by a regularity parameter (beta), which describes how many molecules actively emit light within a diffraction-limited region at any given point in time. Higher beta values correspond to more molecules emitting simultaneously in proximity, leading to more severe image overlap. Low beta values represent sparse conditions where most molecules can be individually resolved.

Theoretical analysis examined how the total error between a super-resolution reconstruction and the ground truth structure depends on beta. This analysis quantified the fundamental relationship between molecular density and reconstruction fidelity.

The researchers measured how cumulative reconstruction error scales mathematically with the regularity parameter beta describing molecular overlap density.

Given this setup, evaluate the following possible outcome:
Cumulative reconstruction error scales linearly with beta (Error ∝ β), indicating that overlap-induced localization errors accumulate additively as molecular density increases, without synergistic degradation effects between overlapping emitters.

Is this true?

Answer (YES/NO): NO